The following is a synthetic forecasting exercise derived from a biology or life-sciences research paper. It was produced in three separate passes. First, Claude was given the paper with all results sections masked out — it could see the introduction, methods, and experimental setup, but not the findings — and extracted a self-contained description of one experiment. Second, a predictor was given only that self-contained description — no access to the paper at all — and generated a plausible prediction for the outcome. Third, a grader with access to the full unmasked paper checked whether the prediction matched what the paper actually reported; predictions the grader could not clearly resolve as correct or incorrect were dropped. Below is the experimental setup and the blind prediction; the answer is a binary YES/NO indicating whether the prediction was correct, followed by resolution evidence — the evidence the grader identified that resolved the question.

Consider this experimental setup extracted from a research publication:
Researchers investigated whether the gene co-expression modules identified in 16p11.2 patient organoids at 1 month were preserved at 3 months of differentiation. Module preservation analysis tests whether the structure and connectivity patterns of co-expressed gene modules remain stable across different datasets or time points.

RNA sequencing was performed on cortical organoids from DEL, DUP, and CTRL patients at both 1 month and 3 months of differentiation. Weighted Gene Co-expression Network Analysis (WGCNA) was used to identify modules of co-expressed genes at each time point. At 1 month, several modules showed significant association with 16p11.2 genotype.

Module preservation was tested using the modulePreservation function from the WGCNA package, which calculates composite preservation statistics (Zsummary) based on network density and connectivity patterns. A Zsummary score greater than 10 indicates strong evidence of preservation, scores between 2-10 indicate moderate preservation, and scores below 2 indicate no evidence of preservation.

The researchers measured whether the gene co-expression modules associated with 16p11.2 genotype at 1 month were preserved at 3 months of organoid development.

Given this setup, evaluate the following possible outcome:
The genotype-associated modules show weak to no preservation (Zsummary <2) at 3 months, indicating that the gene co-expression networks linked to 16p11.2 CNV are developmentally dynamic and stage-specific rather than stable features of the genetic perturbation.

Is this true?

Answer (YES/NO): NO